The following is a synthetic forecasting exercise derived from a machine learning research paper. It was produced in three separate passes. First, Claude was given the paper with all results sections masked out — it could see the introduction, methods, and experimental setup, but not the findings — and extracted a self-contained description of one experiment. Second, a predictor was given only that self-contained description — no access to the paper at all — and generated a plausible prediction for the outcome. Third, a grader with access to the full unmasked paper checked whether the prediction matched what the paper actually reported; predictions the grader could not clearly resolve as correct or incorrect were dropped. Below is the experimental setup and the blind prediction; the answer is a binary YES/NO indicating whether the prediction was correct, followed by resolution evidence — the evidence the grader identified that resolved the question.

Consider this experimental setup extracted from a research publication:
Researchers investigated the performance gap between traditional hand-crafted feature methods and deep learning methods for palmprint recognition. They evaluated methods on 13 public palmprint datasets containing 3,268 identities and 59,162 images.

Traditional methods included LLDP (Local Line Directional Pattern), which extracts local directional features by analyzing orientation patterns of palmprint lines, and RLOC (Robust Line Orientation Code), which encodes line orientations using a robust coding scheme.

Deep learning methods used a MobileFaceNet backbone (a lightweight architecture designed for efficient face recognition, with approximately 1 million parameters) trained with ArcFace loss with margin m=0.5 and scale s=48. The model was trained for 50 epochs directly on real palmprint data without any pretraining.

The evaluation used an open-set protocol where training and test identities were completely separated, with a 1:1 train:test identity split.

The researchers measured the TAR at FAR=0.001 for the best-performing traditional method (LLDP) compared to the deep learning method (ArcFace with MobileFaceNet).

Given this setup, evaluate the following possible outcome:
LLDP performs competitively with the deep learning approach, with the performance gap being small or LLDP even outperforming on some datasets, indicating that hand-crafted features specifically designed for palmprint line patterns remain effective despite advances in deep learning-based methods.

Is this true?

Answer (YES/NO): NO